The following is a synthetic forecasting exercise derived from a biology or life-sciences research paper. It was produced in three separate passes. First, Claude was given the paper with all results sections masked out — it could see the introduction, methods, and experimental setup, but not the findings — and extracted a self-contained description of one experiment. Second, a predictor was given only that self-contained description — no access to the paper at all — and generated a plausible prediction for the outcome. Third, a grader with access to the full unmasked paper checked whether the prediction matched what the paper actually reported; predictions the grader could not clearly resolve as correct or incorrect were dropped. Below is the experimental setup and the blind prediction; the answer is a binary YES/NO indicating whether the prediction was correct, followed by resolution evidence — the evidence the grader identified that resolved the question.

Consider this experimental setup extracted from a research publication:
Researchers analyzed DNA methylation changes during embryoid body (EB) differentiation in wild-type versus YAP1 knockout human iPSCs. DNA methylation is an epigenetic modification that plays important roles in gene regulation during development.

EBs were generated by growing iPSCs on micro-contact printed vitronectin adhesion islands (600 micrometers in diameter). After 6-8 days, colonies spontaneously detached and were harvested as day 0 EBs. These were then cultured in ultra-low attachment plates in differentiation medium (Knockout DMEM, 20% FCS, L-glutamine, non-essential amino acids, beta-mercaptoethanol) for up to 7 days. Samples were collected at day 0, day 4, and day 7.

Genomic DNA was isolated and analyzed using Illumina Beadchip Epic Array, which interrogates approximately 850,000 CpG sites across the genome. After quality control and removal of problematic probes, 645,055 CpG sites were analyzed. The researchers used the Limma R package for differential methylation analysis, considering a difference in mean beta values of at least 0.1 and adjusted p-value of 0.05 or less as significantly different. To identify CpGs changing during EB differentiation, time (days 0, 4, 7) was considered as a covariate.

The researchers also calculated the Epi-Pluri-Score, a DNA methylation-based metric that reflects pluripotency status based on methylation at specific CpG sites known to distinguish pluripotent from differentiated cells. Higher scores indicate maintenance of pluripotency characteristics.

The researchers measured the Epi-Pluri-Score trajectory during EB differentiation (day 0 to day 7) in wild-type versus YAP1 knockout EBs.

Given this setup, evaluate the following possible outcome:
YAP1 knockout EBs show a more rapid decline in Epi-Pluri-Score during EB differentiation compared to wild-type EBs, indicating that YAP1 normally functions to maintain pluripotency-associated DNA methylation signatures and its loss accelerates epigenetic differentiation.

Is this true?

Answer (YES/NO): NO